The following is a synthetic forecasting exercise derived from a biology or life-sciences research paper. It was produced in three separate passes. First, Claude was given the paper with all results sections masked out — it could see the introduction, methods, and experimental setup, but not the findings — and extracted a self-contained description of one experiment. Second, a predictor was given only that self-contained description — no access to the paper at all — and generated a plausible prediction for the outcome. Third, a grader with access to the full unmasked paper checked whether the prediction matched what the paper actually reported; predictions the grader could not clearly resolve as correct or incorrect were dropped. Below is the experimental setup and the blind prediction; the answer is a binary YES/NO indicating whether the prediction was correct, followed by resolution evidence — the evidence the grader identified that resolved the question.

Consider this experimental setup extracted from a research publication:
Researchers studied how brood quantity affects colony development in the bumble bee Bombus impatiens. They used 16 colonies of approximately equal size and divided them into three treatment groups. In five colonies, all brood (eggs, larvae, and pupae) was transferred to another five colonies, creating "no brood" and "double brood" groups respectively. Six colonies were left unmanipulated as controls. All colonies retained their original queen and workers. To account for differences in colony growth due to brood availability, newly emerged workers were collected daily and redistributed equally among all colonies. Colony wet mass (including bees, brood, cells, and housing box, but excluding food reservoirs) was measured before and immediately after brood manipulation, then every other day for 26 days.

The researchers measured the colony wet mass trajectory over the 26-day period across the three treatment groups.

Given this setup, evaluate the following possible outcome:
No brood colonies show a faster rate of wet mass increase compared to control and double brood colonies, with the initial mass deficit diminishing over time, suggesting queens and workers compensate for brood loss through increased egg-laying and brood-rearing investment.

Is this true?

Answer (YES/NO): NO